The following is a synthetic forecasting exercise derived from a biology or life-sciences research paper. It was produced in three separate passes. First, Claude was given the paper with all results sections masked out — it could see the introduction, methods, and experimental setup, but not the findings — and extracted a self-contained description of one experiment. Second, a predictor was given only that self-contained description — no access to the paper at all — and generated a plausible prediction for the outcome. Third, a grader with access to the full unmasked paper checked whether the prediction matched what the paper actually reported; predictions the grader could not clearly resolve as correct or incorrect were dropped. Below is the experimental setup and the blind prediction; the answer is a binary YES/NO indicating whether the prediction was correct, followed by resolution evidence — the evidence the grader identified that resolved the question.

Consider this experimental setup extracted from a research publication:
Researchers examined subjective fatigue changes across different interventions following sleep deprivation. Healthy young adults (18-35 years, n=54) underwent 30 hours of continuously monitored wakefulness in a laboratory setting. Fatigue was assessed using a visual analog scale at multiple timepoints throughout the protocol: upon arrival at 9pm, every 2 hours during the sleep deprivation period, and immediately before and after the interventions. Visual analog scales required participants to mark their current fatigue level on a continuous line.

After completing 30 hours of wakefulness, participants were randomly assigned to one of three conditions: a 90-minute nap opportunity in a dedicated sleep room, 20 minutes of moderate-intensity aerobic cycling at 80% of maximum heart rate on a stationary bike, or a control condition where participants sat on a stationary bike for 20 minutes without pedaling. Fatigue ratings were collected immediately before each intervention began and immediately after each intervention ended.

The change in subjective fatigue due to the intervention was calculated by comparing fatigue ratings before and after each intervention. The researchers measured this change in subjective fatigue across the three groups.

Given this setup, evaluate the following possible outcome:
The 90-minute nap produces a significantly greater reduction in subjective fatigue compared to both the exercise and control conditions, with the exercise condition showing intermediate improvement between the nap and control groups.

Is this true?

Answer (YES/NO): NO